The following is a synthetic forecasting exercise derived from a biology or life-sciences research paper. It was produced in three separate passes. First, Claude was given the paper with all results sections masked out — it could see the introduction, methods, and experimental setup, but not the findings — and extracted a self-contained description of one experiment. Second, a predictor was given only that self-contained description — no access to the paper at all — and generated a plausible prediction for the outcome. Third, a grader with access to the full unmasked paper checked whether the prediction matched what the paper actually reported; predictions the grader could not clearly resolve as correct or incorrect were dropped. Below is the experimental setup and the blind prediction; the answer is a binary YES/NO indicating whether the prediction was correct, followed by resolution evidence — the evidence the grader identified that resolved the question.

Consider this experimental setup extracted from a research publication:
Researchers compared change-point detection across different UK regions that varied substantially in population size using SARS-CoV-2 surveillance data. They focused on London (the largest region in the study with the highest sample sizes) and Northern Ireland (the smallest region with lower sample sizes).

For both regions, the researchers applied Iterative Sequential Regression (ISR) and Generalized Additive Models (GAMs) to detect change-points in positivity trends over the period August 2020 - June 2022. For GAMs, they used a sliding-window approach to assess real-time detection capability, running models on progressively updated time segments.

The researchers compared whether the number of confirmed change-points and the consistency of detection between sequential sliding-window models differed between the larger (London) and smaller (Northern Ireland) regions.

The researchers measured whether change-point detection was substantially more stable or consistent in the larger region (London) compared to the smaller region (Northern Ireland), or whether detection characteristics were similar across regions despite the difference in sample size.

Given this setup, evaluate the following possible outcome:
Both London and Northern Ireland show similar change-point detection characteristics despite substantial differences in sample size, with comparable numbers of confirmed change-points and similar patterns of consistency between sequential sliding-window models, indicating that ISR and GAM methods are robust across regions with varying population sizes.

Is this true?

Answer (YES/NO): NO